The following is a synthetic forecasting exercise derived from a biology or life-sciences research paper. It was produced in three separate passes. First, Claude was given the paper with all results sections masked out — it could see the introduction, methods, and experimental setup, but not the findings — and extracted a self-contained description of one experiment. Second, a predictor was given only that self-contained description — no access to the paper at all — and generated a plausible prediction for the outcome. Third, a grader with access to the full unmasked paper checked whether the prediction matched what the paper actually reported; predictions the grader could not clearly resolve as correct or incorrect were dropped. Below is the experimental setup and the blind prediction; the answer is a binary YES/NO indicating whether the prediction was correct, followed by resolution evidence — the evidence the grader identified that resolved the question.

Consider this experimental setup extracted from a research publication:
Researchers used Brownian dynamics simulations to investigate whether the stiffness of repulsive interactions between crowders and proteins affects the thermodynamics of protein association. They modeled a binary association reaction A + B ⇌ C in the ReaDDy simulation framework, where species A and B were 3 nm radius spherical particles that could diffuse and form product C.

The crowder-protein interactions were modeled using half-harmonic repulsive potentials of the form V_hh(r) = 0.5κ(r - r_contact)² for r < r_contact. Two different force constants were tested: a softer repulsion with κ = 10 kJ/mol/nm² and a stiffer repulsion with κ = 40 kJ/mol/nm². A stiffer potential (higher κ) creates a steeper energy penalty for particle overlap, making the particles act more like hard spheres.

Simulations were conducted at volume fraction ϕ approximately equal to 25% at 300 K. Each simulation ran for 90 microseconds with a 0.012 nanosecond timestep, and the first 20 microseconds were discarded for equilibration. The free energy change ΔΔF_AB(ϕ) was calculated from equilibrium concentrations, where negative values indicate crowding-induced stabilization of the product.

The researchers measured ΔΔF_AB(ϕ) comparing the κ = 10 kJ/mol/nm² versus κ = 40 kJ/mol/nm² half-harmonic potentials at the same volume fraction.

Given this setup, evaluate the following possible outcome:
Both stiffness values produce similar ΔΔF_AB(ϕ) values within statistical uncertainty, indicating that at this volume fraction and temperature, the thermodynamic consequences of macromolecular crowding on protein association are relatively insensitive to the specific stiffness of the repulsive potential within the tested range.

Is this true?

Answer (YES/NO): YES